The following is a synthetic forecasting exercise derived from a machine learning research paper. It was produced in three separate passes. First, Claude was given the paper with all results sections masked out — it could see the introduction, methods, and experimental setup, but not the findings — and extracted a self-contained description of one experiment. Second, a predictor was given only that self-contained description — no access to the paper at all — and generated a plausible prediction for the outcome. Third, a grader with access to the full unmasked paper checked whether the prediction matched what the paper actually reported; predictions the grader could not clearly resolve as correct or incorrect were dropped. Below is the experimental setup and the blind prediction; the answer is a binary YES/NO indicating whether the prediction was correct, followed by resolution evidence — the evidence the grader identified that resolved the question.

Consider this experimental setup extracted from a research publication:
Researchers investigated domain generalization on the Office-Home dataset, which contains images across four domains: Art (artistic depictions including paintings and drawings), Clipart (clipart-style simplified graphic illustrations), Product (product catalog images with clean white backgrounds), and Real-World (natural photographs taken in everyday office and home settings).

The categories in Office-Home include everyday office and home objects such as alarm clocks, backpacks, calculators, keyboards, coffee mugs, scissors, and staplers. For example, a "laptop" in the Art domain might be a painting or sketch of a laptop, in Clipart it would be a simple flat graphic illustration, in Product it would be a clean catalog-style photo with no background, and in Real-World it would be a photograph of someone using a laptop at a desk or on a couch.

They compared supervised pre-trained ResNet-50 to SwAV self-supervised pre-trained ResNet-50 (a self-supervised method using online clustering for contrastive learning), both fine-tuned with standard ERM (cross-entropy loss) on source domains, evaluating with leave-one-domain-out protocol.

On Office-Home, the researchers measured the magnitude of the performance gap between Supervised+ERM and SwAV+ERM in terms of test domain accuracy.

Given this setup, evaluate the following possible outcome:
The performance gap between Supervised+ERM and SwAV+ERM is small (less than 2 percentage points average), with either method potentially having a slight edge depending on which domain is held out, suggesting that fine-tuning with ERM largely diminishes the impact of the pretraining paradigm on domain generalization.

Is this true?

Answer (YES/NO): NO